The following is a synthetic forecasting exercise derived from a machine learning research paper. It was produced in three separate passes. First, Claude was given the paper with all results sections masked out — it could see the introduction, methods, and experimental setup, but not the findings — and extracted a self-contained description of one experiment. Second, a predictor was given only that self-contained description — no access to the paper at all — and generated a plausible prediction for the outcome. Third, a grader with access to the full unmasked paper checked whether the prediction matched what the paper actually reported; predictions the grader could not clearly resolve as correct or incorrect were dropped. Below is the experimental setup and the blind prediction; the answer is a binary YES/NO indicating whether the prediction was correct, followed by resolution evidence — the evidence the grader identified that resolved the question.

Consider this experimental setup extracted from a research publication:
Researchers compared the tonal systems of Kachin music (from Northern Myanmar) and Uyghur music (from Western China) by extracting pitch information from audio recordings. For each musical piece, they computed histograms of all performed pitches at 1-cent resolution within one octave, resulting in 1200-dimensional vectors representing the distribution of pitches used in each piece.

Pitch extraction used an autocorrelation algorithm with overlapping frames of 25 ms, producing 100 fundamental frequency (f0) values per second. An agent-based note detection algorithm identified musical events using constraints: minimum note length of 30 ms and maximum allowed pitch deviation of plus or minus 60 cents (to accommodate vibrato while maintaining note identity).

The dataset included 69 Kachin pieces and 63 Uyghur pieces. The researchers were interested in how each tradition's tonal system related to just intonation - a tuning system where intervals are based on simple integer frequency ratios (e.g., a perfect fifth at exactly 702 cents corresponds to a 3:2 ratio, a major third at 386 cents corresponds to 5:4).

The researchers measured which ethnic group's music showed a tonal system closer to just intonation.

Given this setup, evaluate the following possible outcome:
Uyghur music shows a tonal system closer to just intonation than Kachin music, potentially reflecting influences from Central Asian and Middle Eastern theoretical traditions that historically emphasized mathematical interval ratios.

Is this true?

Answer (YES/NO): YES